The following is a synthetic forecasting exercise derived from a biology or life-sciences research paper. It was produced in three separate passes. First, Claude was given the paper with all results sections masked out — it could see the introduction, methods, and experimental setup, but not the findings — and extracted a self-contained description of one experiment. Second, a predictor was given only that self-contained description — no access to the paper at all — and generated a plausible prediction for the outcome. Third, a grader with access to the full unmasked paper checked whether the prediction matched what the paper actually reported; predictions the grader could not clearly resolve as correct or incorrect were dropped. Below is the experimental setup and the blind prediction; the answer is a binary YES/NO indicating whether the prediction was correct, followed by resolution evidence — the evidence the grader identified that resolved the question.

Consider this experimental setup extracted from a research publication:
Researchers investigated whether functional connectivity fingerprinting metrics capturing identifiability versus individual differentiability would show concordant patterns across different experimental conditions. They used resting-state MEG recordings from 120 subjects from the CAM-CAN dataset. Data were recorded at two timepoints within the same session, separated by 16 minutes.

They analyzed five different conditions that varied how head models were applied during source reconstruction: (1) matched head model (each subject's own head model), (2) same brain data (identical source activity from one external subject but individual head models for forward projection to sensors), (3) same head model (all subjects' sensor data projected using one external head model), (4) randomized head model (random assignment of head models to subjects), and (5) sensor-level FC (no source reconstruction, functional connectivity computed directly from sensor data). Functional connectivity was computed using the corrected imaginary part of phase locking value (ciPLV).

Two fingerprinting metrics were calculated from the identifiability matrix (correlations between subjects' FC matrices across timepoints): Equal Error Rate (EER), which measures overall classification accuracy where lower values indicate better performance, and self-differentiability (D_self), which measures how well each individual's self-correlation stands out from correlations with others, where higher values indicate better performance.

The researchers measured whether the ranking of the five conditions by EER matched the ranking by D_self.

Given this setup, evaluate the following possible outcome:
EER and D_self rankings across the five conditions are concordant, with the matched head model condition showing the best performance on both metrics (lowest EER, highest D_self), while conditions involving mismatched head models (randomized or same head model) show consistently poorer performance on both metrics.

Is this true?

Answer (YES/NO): NO